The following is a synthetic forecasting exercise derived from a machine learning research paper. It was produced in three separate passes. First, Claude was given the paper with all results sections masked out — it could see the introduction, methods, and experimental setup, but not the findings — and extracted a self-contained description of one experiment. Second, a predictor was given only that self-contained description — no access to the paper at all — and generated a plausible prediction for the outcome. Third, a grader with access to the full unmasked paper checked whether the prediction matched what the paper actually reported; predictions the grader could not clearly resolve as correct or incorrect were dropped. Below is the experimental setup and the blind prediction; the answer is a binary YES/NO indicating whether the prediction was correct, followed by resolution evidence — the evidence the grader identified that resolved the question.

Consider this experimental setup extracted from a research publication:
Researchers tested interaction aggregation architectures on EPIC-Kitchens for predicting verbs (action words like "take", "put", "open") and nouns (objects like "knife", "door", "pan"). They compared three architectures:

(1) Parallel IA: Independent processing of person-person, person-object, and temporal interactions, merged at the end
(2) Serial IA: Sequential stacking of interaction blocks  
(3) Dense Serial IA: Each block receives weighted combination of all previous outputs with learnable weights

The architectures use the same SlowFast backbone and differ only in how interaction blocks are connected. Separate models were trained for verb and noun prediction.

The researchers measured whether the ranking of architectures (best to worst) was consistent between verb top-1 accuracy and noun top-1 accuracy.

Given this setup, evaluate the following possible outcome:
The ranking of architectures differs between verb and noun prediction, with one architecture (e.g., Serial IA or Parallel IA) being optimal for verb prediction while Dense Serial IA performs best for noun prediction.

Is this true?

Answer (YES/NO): NO